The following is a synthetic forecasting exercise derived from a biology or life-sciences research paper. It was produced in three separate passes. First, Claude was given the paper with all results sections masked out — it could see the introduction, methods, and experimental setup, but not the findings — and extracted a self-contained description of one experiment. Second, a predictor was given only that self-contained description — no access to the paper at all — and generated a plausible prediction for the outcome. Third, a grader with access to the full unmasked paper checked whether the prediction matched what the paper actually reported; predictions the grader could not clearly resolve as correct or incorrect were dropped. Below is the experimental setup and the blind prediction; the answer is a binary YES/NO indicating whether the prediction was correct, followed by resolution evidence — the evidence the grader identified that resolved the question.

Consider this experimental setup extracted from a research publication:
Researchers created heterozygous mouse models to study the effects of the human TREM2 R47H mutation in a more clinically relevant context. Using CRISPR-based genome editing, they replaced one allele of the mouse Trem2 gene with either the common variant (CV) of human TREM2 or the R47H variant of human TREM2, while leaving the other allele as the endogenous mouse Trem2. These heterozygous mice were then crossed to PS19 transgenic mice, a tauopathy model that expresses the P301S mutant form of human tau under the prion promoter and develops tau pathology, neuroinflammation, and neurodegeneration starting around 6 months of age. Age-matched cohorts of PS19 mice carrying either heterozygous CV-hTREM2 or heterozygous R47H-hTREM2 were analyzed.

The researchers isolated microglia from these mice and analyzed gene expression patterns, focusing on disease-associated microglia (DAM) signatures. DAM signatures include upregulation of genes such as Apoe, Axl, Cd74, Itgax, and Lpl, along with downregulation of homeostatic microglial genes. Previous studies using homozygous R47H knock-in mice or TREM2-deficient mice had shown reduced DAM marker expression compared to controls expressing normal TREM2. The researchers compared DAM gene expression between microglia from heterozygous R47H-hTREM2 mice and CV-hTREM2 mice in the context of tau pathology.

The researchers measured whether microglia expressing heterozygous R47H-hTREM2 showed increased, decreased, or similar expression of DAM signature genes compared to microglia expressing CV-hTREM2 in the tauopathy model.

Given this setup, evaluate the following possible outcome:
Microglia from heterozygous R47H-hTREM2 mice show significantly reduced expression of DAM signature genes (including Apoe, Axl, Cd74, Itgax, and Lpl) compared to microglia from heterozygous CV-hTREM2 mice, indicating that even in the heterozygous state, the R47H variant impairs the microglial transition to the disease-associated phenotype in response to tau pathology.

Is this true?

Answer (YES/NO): NO